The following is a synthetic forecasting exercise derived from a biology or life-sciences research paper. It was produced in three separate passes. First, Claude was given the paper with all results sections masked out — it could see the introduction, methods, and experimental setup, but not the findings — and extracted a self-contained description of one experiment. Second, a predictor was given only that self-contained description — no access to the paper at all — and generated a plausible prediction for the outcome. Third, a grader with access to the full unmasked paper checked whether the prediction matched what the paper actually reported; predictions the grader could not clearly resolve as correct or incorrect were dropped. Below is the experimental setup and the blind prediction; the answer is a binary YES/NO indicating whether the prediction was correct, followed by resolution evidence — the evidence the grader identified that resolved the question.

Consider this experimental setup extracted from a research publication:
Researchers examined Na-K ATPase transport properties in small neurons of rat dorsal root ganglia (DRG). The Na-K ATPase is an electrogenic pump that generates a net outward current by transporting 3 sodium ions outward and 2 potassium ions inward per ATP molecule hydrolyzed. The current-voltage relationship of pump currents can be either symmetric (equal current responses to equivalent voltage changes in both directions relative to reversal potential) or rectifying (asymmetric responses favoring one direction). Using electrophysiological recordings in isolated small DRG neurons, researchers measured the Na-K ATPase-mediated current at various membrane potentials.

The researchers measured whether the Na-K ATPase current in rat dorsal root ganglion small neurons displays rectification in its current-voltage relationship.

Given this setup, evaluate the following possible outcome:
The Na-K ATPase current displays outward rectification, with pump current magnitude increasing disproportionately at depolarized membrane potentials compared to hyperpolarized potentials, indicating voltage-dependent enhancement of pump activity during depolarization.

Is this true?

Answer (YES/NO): NO